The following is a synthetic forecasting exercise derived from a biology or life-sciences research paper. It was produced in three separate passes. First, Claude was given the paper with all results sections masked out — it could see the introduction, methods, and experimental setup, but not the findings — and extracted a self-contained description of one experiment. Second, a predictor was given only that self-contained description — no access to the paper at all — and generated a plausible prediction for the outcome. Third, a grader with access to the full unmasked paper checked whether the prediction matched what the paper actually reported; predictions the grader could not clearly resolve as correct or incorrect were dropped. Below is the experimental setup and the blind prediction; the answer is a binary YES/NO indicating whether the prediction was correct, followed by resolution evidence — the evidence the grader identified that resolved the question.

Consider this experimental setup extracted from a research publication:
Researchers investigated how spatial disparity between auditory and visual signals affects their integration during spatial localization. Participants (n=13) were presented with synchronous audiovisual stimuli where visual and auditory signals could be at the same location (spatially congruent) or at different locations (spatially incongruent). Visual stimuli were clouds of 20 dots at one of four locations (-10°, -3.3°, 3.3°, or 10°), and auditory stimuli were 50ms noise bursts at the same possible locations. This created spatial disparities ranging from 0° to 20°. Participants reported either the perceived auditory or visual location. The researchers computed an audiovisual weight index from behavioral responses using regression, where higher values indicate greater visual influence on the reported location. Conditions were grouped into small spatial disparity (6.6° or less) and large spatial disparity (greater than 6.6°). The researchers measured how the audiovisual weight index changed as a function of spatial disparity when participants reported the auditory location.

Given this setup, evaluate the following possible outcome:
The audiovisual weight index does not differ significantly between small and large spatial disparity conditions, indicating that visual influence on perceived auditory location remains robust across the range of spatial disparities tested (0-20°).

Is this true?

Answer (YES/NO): NO